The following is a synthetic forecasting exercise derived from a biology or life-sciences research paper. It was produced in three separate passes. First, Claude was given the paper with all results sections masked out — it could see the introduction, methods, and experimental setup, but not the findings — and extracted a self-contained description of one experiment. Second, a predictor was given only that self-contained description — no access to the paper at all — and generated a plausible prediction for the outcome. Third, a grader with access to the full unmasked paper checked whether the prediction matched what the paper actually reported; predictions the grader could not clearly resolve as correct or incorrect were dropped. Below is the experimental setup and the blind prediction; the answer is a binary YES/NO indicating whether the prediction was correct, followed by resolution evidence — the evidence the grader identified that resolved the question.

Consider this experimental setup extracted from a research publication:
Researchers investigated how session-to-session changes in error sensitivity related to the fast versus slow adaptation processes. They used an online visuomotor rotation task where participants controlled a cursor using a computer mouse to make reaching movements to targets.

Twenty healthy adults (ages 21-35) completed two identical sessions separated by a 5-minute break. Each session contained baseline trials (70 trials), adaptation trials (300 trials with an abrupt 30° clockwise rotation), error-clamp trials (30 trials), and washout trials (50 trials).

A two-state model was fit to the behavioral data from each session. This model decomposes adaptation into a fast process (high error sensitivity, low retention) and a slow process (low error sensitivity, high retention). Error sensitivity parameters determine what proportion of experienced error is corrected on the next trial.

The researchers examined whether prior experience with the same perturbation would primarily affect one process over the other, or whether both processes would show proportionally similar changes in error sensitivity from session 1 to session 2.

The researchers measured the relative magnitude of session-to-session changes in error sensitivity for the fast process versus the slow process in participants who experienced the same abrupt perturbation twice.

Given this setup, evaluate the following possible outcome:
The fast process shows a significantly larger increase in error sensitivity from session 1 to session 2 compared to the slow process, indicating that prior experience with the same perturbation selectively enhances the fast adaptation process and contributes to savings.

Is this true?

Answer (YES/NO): NO